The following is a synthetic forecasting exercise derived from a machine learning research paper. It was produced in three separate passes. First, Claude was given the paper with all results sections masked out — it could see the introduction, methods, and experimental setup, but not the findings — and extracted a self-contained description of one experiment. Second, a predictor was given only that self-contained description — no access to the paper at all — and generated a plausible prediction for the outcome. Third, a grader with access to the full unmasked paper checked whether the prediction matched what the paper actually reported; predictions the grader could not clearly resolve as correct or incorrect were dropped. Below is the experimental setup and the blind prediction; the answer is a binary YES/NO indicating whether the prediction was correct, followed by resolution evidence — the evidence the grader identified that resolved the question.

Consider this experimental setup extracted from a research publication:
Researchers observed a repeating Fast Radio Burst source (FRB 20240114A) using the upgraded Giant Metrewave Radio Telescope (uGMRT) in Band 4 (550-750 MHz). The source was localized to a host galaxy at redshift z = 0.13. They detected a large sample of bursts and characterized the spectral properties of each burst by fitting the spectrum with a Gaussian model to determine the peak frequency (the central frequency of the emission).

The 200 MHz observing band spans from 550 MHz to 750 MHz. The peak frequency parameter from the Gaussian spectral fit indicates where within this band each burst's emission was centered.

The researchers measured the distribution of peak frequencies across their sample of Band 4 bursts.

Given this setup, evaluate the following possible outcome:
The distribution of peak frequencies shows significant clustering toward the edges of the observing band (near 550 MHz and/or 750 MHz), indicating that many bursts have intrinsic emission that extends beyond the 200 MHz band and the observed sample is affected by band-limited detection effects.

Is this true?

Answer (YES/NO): NO